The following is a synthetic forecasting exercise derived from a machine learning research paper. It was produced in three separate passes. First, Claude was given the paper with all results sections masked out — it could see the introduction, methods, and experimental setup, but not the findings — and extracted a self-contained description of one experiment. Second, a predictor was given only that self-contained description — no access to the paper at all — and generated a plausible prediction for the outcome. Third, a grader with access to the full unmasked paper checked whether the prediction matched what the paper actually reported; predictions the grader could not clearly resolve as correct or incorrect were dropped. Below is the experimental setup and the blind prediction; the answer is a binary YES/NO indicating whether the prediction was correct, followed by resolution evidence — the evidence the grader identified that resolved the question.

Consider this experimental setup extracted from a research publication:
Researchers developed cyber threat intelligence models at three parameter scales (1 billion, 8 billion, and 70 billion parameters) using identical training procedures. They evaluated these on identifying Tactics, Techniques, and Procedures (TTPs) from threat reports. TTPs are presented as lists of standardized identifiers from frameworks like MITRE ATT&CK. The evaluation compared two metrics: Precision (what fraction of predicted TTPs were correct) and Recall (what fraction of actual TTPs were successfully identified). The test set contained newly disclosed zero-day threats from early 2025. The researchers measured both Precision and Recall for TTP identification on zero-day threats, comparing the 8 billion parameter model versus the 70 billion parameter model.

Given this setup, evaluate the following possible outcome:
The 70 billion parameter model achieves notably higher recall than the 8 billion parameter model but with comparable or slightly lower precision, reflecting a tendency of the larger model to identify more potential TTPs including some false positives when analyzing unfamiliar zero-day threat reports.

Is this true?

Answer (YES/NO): NO